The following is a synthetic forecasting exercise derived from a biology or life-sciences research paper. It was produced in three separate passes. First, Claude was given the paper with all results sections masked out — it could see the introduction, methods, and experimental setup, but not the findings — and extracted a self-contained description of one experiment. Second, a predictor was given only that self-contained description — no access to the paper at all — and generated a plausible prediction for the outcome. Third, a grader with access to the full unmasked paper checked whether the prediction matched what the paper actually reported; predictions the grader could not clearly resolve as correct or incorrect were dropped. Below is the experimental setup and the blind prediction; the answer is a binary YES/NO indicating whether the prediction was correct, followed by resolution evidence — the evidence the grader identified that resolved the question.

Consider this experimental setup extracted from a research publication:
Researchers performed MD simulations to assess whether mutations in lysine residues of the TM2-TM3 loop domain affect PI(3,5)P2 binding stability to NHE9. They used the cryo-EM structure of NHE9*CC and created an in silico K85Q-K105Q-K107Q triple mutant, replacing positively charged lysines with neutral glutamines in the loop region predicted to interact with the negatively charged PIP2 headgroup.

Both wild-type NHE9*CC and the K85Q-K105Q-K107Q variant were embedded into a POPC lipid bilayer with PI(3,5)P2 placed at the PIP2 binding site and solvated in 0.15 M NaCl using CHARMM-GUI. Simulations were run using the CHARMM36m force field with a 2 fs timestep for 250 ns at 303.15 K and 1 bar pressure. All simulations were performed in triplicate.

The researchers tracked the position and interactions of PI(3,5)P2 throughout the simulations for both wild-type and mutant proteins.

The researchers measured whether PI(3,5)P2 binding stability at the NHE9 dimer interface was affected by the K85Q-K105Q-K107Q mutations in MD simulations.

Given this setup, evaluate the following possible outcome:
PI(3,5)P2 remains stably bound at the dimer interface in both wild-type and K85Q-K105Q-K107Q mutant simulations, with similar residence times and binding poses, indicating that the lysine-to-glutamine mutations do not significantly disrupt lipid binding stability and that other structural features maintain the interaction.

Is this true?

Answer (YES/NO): NO